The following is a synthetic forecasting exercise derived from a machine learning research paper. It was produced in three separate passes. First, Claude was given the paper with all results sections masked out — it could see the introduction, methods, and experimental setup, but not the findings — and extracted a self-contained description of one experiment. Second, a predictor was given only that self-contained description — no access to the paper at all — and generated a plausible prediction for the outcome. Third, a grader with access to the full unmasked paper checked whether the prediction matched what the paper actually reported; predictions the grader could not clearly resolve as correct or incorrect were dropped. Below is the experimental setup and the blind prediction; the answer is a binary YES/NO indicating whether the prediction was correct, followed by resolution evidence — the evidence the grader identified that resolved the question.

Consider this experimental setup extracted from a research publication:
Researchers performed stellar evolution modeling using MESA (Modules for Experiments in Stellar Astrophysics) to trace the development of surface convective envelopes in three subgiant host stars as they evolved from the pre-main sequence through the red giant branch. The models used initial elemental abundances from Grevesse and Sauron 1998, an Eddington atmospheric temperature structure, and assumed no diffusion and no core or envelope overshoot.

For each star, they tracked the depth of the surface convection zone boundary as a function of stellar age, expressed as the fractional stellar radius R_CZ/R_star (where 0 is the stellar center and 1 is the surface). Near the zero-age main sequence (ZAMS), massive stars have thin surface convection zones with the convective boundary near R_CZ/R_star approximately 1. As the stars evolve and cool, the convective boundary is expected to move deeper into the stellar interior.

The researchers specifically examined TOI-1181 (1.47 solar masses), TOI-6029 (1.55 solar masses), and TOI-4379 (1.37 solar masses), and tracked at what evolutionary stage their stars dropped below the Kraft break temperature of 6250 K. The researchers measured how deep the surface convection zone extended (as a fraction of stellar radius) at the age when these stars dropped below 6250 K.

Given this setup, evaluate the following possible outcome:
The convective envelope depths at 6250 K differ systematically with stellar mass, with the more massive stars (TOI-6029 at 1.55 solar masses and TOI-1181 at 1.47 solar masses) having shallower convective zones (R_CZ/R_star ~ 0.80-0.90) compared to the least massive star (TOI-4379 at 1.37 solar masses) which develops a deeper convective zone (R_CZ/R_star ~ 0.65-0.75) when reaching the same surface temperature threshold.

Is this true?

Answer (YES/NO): NO